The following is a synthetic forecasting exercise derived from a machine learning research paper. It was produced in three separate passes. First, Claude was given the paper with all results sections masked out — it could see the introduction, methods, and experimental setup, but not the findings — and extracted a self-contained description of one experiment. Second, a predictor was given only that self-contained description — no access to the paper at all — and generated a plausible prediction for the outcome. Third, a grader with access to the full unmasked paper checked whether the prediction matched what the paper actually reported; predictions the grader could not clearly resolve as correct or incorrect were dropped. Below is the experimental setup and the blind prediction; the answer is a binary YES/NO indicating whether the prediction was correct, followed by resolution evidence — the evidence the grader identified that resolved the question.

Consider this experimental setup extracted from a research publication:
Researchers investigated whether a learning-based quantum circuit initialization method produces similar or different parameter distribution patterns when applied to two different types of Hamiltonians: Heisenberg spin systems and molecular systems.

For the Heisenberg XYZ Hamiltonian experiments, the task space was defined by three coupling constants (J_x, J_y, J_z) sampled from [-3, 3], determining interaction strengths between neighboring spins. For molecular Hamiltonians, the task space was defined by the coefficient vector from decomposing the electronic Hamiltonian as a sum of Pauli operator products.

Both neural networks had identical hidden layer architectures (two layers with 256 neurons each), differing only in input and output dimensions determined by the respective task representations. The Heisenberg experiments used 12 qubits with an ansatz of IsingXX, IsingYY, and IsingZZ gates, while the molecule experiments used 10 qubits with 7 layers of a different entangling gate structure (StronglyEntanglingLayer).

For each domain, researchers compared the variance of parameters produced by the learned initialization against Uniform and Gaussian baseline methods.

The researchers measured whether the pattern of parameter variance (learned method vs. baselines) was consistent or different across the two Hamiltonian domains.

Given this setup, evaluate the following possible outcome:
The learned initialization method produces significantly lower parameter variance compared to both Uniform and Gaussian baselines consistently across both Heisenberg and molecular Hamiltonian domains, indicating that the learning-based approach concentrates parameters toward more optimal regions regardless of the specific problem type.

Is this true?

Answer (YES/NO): NO